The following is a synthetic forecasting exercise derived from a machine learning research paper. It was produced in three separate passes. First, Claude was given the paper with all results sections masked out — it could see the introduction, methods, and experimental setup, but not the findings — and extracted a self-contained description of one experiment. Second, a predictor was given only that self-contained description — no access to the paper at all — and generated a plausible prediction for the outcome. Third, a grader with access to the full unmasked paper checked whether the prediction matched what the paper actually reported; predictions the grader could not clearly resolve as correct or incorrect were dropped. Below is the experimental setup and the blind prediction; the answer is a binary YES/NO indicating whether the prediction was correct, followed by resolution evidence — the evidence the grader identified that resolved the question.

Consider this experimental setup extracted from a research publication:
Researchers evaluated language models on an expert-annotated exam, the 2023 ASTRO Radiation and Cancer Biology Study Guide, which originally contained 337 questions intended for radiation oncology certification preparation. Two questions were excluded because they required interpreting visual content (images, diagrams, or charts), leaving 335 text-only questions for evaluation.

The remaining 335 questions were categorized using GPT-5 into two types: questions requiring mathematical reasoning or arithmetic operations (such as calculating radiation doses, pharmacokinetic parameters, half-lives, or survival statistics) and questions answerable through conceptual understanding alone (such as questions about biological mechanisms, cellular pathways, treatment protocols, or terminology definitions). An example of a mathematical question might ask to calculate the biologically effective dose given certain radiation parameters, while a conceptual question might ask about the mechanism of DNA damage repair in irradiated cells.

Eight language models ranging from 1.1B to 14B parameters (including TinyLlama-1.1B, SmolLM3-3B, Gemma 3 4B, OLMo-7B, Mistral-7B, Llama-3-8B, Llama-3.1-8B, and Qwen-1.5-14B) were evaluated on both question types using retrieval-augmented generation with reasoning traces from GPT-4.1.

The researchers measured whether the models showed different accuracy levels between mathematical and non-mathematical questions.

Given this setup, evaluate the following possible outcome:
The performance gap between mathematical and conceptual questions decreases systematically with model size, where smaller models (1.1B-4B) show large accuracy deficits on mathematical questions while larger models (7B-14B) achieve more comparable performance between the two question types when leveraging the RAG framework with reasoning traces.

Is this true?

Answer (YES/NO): NO